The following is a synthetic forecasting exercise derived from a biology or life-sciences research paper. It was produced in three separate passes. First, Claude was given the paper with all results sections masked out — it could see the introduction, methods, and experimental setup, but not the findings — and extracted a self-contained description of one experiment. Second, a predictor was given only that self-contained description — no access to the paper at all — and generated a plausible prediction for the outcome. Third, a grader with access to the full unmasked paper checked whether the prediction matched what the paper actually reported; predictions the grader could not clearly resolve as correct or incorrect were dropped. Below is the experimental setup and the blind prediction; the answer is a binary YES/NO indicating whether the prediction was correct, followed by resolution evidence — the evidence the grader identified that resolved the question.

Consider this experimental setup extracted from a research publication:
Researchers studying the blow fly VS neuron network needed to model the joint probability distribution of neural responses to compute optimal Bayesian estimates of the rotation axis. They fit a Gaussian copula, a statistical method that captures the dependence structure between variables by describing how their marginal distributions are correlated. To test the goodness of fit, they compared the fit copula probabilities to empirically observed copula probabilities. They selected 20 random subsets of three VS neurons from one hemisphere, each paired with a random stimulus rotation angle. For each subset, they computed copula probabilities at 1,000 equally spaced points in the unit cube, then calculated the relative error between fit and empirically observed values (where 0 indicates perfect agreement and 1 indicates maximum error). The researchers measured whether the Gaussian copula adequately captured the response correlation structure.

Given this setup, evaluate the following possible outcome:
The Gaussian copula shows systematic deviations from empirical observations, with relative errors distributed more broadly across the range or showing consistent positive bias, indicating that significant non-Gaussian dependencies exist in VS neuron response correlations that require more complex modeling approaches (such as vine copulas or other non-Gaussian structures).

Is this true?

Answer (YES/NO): NO